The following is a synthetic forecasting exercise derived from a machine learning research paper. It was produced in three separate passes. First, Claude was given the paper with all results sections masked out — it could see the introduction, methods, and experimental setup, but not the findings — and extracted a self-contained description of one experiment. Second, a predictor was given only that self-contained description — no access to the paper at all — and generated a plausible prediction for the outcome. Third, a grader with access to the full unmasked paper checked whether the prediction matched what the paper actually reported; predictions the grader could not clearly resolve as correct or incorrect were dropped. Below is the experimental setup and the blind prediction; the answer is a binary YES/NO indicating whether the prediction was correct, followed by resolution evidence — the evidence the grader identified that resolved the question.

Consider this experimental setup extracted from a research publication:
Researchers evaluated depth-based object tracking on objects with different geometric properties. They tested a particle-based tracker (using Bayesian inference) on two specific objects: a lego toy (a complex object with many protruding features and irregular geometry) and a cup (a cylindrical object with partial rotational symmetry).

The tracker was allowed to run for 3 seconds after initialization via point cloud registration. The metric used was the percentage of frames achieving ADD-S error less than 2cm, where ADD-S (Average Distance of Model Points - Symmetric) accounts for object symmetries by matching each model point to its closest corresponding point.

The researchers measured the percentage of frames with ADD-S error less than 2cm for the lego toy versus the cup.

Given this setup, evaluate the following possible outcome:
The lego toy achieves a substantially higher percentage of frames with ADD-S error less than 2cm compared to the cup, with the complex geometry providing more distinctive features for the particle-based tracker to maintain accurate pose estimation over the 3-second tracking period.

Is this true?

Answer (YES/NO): NO